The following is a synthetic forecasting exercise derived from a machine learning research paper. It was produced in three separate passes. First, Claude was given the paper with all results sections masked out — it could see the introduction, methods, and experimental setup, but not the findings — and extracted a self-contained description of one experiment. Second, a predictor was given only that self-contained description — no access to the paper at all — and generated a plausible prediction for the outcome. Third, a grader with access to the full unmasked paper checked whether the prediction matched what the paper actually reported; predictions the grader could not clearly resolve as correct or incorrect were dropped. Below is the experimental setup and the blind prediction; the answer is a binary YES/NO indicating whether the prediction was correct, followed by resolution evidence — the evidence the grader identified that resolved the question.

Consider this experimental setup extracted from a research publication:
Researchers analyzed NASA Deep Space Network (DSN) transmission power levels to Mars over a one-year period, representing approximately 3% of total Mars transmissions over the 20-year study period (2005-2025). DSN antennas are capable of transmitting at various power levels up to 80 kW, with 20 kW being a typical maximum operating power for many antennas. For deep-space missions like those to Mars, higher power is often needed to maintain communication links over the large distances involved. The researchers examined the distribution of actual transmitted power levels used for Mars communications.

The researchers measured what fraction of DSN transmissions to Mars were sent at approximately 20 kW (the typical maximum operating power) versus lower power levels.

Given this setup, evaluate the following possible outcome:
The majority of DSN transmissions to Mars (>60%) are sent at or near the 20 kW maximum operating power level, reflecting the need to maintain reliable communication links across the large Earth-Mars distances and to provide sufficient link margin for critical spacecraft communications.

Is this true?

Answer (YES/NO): NO